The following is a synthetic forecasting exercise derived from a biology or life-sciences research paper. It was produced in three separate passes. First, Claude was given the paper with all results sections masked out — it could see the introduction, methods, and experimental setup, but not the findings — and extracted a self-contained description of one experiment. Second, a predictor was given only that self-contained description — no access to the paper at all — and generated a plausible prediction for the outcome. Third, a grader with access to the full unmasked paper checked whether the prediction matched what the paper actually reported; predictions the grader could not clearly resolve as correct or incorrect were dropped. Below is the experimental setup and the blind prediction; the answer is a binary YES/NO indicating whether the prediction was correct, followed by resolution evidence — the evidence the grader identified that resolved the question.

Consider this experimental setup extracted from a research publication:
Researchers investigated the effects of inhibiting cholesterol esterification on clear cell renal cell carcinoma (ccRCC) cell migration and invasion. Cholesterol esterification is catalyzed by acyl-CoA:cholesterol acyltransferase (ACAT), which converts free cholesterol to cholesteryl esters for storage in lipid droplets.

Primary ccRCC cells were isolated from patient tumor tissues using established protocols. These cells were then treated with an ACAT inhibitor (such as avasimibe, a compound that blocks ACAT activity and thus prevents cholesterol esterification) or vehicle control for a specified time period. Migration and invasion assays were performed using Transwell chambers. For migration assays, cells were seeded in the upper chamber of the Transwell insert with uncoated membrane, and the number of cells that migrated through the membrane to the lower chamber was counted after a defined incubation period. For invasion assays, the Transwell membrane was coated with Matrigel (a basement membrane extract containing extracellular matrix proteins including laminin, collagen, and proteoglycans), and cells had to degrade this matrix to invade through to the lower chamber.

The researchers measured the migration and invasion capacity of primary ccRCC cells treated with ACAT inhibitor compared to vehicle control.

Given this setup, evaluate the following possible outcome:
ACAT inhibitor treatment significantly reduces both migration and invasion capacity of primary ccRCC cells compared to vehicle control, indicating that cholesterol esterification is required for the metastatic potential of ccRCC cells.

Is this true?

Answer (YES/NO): YES